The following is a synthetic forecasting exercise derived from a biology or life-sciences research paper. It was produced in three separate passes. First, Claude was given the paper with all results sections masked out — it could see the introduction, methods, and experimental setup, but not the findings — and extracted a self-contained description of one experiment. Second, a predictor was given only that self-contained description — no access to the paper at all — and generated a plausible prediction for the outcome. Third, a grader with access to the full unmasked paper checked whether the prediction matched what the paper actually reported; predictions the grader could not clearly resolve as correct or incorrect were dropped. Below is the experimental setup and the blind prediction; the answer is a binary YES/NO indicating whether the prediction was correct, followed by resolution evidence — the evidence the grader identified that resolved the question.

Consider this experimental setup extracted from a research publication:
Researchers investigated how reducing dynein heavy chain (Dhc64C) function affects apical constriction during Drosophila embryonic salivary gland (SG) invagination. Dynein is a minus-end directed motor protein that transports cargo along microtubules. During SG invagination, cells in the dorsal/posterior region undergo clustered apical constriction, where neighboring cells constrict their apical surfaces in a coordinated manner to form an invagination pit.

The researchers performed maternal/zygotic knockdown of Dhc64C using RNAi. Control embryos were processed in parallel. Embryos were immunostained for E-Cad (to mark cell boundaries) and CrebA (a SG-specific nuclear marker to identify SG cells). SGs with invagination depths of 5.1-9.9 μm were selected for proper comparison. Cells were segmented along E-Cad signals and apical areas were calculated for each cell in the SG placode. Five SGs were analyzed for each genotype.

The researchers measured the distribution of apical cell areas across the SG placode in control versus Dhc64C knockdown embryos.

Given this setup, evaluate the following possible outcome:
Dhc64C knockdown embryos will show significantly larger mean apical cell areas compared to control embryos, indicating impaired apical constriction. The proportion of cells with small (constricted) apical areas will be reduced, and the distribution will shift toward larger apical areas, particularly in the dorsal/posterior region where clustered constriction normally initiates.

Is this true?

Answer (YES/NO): YES